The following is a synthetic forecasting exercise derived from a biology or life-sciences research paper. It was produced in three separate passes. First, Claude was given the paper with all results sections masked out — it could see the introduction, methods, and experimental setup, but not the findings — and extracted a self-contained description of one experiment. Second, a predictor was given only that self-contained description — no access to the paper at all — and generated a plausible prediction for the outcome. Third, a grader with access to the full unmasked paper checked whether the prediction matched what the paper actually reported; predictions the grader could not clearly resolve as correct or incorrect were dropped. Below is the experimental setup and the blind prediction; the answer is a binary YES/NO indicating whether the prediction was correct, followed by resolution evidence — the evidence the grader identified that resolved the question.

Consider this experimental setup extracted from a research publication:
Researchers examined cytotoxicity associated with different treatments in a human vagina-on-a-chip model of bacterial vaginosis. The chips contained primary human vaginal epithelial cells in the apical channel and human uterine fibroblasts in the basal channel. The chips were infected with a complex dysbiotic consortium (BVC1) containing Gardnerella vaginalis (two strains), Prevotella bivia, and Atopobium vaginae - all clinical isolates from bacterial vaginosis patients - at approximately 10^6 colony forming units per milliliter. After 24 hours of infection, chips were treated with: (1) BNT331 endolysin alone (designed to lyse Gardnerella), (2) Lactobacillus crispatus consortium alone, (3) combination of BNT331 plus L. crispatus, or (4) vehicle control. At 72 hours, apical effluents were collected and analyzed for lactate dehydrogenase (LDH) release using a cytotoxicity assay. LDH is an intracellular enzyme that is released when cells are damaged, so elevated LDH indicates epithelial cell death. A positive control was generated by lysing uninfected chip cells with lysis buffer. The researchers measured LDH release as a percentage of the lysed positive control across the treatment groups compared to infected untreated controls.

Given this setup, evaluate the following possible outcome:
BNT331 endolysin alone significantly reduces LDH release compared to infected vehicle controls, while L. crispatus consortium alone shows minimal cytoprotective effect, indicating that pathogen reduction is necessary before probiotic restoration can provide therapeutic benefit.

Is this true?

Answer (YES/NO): NO